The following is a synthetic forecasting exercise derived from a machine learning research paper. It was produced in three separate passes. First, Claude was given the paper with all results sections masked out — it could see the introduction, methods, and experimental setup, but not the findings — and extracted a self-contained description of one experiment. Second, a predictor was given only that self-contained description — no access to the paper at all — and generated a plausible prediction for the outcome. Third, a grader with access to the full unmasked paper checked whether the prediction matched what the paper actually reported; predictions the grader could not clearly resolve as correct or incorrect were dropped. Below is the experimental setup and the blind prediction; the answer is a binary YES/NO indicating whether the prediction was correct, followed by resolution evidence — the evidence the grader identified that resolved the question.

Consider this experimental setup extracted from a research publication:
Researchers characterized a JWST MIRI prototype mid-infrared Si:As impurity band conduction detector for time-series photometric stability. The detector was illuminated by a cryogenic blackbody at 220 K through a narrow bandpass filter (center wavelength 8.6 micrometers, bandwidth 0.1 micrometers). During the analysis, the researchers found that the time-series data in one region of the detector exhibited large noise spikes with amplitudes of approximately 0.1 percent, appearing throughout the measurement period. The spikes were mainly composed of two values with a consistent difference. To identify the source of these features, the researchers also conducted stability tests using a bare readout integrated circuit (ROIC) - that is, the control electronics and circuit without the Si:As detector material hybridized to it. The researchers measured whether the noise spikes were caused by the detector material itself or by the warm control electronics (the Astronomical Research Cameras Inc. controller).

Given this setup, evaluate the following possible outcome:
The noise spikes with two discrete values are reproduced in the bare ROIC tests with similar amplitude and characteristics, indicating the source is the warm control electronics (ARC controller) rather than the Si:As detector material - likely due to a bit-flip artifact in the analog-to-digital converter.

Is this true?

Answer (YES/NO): YES